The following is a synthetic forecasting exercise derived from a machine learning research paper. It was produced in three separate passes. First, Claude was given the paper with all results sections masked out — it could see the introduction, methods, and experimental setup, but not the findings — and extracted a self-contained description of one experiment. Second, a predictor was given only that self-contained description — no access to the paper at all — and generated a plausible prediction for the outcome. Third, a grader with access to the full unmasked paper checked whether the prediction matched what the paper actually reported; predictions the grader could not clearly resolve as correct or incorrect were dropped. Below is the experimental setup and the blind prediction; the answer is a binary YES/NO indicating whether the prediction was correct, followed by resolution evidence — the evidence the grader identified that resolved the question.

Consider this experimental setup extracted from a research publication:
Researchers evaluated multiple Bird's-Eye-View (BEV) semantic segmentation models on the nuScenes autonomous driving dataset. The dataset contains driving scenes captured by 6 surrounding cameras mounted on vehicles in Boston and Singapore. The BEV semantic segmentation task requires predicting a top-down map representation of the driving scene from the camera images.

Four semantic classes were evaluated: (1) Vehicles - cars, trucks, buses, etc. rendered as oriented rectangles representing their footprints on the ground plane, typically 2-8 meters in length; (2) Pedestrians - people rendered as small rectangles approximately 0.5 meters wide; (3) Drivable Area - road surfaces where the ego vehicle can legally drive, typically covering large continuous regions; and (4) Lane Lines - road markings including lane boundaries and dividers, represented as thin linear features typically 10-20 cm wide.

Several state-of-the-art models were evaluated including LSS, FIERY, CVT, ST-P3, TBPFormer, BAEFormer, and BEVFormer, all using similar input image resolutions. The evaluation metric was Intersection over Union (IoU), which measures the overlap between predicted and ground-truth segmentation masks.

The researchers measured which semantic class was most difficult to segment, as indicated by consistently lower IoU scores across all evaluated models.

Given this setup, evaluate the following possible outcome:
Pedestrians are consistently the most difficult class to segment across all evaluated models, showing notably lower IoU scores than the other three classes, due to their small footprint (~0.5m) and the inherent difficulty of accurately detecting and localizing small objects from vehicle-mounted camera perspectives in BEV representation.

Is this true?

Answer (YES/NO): YES